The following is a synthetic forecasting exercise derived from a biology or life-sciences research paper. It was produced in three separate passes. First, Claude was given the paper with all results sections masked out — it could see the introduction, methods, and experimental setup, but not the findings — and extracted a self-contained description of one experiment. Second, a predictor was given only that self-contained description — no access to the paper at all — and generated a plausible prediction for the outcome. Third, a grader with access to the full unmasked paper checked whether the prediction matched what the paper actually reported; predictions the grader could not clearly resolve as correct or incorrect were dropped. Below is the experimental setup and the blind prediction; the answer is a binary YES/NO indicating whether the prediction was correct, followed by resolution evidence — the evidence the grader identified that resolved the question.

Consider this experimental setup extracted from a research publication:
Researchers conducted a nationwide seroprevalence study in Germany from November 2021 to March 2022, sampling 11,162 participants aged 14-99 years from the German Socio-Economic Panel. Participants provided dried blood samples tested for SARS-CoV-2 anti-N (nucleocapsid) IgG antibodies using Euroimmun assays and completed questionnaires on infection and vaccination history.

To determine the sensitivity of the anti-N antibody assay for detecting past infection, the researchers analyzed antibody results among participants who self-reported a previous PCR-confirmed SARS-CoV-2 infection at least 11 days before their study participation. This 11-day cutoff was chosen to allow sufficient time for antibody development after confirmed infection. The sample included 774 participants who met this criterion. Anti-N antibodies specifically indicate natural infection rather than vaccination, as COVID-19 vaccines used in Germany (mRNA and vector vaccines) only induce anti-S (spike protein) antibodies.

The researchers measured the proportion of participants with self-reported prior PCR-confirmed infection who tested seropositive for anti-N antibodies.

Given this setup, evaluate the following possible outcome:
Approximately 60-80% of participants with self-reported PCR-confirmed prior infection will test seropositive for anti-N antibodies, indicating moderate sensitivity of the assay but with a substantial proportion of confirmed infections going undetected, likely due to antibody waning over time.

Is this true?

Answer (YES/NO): NO